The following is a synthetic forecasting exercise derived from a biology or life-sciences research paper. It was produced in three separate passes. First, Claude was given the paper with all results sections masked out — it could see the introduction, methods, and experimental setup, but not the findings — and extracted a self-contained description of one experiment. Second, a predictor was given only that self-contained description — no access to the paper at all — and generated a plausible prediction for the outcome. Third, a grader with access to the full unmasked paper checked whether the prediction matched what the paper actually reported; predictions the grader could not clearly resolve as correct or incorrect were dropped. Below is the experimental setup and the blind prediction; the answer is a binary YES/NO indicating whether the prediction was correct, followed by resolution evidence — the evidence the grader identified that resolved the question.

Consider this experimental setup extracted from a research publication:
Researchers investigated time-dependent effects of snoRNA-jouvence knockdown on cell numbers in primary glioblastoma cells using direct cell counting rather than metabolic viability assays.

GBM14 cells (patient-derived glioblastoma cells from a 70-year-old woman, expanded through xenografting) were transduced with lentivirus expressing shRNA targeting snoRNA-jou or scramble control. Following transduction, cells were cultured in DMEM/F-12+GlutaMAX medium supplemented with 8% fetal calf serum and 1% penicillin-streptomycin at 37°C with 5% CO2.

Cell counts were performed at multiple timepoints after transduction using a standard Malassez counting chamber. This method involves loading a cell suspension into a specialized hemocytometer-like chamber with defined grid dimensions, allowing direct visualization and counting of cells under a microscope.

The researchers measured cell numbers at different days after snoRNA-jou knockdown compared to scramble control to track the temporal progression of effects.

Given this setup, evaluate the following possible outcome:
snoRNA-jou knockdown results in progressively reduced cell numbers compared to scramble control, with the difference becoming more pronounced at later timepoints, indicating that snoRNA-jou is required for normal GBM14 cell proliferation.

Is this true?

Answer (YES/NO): YES